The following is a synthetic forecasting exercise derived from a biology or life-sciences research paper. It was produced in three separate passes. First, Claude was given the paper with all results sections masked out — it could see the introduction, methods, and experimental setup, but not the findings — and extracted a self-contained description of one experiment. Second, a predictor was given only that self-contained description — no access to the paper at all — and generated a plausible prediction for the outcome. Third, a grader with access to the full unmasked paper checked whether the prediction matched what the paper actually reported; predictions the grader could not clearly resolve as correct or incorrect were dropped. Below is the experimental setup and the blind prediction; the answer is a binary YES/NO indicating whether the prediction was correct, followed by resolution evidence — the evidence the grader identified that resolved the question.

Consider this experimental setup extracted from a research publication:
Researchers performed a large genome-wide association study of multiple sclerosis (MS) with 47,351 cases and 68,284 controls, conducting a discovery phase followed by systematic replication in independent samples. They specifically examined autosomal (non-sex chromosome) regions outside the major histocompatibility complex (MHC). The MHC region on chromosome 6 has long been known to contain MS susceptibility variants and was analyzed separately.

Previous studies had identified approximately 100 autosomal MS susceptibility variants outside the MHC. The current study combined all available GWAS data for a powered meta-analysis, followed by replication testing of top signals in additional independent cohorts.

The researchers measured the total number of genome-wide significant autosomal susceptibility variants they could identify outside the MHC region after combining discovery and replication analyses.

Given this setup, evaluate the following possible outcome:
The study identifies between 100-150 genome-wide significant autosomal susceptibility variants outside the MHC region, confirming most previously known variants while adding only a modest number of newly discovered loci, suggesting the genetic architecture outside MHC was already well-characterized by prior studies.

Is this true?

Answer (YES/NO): NO